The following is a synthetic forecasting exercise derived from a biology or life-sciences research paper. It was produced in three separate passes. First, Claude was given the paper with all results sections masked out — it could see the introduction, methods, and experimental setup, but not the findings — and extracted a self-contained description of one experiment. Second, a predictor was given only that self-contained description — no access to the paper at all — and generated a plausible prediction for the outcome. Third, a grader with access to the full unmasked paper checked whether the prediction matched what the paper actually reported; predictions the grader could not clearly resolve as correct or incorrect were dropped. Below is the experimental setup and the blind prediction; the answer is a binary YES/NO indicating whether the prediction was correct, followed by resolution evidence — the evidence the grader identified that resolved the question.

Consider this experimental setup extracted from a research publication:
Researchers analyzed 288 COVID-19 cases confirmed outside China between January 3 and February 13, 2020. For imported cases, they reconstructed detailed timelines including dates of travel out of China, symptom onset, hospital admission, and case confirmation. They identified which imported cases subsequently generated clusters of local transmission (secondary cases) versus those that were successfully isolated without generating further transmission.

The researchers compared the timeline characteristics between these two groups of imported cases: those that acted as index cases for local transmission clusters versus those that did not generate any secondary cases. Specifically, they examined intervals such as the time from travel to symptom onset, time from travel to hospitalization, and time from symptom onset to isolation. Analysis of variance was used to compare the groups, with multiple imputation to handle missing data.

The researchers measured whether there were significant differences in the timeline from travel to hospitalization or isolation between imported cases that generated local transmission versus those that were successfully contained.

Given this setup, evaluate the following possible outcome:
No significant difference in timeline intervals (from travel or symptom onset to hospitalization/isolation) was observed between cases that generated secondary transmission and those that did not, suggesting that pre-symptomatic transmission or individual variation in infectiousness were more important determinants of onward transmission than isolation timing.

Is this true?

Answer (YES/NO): NO